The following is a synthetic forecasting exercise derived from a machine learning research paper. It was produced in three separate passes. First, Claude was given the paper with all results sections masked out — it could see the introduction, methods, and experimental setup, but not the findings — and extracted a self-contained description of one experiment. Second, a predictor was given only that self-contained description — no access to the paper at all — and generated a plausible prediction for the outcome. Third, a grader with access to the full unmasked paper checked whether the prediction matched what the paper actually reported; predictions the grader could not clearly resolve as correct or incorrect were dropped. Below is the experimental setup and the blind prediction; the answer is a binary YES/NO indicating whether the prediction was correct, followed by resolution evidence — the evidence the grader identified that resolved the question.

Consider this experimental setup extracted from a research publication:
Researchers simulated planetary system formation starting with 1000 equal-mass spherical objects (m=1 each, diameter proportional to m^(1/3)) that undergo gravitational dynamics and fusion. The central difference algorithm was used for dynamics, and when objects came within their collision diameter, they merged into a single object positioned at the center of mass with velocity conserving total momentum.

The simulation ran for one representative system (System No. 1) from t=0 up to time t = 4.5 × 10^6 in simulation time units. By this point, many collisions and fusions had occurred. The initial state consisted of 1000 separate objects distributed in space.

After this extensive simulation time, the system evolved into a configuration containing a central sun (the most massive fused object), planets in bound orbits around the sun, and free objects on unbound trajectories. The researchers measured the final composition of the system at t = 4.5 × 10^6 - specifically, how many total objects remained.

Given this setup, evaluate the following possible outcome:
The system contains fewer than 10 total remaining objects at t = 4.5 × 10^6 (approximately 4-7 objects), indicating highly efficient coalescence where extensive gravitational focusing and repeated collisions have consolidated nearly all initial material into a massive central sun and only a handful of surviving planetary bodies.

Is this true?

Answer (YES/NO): NO